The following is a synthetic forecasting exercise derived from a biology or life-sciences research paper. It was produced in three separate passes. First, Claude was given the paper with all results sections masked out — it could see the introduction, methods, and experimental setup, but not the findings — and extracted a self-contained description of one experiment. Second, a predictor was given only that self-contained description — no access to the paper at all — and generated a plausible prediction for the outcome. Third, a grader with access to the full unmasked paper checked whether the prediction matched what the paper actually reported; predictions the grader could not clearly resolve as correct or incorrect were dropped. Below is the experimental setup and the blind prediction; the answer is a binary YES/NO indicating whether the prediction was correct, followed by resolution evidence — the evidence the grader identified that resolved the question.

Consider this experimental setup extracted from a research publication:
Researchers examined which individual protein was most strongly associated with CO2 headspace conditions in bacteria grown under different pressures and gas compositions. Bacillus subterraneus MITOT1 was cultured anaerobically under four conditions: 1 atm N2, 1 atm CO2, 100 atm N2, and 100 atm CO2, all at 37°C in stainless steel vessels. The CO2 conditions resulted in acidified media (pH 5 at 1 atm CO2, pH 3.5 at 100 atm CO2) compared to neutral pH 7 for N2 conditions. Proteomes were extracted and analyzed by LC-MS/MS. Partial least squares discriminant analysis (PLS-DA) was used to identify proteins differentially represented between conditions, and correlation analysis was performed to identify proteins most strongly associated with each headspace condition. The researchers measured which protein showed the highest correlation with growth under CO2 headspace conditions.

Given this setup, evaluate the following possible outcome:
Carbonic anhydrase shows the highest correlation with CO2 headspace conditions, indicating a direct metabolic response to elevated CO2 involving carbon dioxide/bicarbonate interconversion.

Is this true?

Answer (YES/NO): NO